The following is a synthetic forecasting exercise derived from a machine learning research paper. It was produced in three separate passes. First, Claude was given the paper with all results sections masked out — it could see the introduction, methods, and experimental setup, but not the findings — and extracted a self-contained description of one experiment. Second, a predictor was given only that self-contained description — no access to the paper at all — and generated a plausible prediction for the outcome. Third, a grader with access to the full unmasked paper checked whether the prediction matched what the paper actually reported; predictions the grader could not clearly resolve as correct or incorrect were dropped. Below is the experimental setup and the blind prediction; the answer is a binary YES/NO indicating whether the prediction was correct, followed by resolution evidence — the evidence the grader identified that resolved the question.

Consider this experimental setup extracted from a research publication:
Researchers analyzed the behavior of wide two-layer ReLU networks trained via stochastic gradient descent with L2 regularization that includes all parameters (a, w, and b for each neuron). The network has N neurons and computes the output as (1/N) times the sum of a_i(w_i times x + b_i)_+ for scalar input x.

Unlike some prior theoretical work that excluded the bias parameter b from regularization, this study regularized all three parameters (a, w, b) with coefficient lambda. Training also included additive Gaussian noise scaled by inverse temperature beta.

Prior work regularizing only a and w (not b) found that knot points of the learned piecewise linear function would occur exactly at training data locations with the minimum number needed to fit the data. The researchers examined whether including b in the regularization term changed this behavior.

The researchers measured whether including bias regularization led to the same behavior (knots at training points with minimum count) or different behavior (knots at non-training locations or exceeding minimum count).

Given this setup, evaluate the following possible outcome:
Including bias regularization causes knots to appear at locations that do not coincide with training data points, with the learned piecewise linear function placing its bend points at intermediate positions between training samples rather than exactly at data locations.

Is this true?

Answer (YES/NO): YES